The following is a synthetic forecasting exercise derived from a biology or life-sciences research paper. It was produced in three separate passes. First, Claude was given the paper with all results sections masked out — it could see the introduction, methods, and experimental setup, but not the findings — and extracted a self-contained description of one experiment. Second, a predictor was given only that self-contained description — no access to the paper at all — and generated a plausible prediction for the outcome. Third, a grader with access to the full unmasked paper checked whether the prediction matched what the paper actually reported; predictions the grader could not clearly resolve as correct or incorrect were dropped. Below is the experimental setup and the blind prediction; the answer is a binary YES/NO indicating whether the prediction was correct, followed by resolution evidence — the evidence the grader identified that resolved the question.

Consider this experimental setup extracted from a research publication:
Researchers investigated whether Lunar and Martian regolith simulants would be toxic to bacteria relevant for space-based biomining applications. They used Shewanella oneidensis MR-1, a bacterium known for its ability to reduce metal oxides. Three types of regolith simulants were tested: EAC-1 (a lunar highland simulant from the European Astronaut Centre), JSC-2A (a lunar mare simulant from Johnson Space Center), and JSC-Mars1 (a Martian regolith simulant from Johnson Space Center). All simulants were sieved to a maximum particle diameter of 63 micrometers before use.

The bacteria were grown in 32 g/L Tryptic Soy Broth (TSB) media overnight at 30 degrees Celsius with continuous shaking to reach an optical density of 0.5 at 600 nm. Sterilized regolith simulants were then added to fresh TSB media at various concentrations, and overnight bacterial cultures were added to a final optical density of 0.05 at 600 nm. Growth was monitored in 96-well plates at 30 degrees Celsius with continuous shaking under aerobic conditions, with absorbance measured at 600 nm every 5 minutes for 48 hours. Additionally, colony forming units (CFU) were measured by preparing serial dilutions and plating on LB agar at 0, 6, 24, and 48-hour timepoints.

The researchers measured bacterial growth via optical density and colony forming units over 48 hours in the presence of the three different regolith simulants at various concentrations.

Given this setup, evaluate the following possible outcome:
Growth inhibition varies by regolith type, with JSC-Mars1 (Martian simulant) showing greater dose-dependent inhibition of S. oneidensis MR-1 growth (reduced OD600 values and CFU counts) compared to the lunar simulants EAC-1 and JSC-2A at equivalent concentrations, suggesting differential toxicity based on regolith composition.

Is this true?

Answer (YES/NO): NO